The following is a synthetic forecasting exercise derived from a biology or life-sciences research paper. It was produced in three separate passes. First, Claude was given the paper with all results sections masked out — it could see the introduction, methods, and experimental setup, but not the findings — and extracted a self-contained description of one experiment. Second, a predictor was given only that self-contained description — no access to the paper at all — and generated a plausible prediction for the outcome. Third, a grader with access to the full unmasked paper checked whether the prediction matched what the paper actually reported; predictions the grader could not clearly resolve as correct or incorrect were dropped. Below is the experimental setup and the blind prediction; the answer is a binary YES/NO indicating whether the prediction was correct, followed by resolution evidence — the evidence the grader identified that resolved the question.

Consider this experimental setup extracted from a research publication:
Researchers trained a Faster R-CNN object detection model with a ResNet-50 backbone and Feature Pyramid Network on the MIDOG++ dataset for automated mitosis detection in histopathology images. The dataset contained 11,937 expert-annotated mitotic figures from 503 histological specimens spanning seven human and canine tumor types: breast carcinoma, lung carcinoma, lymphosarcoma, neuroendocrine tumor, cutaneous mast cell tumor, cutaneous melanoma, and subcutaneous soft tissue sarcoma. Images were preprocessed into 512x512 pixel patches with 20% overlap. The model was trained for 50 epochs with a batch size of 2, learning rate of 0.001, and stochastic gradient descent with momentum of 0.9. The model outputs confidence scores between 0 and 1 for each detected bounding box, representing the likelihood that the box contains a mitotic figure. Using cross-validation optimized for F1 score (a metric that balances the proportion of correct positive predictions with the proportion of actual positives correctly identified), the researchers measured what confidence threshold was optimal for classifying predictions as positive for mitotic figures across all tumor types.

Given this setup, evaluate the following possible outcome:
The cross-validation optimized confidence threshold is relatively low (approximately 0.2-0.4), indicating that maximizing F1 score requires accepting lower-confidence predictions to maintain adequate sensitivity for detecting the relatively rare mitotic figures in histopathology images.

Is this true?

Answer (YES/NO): NO